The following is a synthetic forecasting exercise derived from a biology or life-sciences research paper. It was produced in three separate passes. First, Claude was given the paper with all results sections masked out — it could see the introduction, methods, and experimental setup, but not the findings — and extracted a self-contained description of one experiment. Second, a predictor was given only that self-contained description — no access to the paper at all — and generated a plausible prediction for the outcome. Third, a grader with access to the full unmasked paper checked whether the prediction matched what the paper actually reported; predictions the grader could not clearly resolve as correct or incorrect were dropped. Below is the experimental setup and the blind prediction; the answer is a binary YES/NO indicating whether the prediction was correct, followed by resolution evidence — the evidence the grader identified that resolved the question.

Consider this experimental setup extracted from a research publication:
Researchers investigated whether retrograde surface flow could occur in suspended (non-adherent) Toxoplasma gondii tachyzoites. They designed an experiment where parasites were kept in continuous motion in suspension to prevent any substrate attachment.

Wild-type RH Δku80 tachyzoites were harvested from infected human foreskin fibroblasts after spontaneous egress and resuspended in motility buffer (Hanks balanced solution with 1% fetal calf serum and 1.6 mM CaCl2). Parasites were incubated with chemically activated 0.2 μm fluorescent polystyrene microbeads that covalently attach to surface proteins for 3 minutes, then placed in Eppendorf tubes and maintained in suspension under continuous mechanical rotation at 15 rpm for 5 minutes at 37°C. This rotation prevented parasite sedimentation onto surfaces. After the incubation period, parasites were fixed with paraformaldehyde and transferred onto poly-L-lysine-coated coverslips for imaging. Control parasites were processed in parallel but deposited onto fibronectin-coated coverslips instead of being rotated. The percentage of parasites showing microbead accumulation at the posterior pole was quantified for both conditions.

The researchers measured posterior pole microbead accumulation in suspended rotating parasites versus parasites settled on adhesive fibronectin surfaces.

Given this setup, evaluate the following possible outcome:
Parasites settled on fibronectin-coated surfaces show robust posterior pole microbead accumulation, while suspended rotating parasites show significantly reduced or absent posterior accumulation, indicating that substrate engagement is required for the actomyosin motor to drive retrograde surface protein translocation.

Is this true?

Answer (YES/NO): NO